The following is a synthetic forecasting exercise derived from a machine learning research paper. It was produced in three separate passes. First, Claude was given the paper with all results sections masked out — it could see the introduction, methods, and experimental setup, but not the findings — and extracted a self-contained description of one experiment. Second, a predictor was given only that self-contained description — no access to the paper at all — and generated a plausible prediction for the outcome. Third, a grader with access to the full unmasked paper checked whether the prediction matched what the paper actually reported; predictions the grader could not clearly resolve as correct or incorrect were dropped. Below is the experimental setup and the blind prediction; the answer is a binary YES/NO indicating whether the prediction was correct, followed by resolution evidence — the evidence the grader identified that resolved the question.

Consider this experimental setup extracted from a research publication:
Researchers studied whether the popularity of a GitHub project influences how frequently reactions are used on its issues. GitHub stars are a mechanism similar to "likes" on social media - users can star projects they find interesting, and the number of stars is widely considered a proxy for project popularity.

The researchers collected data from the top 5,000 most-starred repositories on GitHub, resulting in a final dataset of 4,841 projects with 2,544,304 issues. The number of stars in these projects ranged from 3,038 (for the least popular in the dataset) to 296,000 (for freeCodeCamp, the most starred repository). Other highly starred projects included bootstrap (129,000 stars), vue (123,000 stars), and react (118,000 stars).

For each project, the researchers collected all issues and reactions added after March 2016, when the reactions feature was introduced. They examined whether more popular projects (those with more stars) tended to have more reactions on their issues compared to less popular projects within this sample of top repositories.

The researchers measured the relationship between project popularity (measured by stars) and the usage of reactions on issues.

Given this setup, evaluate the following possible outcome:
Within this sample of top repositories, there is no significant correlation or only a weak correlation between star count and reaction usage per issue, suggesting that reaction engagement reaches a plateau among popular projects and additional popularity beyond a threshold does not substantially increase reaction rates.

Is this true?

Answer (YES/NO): YES